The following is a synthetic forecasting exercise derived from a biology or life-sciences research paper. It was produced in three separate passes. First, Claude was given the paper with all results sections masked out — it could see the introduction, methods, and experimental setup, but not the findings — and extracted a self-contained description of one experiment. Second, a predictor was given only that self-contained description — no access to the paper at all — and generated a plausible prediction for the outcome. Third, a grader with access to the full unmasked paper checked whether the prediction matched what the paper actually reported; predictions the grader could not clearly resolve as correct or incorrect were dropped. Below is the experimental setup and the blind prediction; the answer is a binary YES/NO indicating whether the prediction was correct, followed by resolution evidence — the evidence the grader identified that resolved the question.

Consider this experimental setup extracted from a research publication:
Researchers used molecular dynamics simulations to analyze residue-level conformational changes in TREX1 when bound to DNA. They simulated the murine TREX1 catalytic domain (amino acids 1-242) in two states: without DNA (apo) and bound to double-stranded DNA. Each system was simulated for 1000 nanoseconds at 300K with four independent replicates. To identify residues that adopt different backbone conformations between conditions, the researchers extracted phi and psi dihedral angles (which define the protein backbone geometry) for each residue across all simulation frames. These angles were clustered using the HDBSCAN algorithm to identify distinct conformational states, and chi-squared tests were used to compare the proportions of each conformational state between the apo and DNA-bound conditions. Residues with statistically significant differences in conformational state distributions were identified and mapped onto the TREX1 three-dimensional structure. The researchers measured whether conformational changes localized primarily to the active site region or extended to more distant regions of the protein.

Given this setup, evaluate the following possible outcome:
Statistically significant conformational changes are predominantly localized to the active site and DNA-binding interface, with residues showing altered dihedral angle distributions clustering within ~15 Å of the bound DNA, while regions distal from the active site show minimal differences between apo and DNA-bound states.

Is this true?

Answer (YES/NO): NO